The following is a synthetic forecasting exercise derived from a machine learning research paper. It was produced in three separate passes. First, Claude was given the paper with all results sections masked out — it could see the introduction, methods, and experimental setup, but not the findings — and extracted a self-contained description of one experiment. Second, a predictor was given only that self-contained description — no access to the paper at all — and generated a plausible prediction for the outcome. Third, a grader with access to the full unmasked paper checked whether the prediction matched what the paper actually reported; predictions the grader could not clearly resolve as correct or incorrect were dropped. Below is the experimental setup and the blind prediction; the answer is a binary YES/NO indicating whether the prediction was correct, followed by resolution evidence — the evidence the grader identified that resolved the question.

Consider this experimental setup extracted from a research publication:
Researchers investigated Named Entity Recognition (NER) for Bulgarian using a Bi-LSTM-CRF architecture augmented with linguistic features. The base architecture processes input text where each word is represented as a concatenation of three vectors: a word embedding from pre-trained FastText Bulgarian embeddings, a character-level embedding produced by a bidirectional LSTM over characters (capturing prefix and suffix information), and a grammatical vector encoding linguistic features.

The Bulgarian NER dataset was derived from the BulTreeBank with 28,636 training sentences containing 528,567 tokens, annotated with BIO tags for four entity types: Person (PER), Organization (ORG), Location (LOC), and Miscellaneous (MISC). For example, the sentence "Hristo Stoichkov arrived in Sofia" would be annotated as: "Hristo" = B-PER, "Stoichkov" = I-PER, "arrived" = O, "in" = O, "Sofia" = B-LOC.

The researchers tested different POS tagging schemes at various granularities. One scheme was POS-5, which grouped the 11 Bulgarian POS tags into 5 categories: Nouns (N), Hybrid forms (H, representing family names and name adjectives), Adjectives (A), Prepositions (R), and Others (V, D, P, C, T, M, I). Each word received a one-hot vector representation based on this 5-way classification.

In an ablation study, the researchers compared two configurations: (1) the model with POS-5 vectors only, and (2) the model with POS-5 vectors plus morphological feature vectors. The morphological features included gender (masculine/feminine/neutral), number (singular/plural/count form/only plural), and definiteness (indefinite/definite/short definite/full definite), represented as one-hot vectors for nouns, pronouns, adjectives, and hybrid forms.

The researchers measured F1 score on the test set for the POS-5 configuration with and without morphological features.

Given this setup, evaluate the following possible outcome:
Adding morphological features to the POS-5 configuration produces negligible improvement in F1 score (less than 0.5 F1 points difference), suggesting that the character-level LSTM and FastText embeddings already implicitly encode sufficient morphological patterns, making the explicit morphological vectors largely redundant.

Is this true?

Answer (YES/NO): NO